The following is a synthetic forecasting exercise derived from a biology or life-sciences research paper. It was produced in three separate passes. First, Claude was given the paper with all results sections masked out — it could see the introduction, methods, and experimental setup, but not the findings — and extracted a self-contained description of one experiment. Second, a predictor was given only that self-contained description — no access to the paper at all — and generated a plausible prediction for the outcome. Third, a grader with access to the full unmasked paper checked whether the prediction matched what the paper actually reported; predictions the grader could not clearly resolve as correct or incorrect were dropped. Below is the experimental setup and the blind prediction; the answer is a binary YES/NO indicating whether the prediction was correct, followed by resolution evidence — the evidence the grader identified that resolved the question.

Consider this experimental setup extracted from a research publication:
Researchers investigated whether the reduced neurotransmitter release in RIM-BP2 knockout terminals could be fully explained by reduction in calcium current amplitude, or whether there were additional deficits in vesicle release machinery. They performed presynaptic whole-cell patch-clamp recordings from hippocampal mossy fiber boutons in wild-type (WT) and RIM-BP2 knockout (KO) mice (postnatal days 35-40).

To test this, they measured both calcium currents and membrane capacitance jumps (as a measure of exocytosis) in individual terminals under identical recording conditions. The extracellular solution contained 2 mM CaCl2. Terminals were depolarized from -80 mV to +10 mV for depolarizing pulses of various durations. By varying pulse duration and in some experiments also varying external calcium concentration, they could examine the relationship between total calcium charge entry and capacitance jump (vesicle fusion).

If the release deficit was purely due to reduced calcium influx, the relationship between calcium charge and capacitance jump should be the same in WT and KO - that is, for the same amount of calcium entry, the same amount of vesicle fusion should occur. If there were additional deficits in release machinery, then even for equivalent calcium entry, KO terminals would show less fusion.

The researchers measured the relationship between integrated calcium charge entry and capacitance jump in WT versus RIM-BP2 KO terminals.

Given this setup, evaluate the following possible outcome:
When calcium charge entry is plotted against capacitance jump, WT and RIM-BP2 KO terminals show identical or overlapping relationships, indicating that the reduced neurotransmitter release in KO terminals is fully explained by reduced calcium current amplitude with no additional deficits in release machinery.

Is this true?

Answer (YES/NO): NO